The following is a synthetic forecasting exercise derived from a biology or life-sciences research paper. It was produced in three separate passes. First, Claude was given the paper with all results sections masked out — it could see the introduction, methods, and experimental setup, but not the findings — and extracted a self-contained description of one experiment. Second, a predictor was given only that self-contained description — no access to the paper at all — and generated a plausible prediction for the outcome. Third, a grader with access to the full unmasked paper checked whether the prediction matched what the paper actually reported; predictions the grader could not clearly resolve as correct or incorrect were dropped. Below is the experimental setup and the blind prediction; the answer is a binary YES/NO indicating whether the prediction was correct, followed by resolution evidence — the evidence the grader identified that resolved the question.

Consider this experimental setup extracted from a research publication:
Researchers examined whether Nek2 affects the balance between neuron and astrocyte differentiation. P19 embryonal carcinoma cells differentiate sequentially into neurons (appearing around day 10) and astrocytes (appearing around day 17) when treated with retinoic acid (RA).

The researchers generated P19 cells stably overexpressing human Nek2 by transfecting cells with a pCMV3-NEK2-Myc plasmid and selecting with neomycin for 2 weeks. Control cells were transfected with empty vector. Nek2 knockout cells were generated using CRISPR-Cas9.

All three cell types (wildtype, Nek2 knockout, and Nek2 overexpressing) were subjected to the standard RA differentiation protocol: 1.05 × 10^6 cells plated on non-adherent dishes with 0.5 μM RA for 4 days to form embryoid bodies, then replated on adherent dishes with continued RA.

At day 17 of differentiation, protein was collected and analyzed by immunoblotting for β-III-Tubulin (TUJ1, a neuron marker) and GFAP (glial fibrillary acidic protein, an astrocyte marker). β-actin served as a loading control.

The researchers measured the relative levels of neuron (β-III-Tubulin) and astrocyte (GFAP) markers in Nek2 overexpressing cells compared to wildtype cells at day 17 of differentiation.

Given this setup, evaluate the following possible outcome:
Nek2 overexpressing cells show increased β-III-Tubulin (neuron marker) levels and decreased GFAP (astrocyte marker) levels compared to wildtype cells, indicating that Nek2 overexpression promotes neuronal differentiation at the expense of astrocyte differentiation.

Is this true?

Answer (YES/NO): YES